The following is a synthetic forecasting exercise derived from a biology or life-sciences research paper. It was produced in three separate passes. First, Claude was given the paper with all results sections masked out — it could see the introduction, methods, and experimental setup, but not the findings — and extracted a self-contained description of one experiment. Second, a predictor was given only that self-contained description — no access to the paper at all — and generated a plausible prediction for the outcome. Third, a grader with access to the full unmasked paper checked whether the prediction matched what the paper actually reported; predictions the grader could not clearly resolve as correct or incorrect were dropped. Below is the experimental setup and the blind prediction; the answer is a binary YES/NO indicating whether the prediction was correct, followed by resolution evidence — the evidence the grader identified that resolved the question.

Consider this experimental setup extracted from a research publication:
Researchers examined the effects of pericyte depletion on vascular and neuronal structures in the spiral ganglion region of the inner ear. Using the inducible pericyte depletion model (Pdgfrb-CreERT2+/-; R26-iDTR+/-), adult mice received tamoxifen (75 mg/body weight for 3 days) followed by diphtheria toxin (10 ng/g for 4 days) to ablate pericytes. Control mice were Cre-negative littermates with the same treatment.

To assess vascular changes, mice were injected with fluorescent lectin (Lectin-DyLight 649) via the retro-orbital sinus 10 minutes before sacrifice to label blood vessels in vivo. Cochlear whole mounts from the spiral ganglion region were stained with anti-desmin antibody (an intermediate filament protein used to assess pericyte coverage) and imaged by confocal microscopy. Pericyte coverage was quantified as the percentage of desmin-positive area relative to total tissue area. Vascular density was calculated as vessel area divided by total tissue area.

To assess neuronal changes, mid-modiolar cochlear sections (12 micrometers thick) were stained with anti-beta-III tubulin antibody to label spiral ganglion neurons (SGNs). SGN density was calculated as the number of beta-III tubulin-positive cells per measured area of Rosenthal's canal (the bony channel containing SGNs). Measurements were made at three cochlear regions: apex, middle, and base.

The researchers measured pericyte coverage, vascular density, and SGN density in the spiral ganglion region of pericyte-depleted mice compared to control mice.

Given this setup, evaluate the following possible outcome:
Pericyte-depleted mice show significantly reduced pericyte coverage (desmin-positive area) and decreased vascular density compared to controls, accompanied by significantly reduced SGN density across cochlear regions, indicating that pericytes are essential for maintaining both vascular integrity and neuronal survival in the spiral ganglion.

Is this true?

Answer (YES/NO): YES